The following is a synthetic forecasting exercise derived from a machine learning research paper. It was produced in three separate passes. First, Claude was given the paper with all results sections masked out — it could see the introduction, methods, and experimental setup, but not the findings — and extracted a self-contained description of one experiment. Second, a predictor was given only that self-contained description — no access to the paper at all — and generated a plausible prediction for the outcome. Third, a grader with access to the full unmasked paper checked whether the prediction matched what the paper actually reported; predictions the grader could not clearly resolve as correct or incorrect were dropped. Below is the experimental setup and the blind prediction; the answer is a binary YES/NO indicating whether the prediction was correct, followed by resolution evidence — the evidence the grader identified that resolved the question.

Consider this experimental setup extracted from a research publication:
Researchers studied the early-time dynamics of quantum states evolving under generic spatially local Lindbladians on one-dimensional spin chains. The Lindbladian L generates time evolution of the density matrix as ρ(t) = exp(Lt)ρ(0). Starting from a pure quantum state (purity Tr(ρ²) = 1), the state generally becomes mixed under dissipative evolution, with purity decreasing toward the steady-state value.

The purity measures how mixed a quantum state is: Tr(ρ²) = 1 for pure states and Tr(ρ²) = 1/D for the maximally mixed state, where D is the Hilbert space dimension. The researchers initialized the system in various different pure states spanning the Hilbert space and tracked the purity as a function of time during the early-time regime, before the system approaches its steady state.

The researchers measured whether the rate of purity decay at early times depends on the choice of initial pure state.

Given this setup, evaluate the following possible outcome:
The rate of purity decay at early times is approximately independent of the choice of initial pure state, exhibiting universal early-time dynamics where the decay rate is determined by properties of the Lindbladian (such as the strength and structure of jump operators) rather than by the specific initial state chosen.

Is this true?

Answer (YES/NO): YES